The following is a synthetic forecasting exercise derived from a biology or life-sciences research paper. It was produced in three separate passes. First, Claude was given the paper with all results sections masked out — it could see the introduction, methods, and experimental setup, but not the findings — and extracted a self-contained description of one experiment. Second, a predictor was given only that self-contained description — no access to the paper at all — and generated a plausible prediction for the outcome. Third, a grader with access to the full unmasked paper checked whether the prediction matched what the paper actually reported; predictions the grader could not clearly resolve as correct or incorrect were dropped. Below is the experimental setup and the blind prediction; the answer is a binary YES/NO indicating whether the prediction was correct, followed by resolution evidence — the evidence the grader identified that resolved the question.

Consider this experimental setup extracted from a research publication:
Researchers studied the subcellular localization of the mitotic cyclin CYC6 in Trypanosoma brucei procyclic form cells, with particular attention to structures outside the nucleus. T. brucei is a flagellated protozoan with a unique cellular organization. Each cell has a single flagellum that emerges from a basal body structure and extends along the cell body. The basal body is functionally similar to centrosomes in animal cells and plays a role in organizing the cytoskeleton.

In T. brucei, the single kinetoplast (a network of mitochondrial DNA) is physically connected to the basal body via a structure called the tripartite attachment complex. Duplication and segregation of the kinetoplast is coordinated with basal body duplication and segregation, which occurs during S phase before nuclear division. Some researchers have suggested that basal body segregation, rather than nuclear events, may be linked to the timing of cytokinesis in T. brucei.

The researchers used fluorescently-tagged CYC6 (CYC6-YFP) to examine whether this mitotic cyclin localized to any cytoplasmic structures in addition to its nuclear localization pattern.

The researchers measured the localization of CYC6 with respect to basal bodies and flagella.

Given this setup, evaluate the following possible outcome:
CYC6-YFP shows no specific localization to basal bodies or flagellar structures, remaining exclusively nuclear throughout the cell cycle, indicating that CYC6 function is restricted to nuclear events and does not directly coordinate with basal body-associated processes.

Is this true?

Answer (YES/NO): NO